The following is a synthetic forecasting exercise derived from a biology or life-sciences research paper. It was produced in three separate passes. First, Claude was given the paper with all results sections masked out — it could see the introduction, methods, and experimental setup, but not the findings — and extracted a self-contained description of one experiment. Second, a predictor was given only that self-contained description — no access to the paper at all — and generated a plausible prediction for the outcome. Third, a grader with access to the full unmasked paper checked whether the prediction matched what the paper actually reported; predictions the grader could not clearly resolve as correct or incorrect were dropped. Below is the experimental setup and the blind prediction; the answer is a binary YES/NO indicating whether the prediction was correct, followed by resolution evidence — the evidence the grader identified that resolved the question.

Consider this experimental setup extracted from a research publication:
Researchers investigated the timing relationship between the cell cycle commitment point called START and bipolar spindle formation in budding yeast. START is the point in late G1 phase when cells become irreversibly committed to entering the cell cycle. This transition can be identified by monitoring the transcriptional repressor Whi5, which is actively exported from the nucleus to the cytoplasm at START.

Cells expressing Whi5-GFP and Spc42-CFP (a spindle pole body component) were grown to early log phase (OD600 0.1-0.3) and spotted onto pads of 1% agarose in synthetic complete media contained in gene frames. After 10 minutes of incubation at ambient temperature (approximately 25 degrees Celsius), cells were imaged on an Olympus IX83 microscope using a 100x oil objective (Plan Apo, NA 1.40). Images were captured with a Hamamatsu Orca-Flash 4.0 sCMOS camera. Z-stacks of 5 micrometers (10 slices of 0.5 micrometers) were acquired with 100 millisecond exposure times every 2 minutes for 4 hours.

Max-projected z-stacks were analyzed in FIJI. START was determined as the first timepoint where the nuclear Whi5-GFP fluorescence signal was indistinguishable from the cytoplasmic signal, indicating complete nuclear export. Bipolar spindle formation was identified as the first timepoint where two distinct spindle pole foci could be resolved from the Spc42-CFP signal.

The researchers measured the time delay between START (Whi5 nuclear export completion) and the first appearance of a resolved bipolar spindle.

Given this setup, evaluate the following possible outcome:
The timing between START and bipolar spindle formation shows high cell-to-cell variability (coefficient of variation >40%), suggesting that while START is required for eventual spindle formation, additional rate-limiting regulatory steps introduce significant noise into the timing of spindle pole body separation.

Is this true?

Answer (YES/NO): NO